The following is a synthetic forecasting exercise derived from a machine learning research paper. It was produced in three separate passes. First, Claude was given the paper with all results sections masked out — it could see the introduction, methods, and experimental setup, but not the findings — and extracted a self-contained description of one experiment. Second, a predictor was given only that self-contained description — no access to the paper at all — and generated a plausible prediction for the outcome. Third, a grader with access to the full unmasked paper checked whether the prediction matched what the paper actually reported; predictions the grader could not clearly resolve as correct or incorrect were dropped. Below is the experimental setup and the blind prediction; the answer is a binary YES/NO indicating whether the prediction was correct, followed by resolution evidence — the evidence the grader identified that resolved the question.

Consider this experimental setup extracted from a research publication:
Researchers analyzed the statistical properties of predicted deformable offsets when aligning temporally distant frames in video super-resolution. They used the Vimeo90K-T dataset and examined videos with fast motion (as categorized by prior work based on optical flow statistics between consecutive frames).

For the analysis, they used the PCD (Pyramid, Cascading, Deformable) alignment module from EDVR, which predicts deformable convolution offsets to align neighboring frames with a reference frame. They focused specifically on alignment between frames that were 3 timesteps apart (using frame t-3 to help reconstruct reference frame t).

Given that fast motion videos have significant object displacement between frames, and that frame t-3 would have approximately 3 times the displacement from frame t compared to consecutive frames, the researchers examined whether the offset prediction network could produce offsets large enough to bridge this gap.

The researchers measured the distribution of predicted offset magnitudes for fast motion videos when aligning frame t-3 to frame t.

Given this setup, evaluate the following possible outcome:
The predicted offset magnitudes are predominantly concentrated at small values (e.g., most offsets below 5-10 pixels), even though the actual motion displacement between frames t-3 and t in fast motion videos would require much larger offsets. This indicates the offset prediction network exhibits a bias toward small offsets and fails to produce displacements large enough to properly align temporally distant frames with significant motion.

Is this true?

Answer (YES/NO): YES